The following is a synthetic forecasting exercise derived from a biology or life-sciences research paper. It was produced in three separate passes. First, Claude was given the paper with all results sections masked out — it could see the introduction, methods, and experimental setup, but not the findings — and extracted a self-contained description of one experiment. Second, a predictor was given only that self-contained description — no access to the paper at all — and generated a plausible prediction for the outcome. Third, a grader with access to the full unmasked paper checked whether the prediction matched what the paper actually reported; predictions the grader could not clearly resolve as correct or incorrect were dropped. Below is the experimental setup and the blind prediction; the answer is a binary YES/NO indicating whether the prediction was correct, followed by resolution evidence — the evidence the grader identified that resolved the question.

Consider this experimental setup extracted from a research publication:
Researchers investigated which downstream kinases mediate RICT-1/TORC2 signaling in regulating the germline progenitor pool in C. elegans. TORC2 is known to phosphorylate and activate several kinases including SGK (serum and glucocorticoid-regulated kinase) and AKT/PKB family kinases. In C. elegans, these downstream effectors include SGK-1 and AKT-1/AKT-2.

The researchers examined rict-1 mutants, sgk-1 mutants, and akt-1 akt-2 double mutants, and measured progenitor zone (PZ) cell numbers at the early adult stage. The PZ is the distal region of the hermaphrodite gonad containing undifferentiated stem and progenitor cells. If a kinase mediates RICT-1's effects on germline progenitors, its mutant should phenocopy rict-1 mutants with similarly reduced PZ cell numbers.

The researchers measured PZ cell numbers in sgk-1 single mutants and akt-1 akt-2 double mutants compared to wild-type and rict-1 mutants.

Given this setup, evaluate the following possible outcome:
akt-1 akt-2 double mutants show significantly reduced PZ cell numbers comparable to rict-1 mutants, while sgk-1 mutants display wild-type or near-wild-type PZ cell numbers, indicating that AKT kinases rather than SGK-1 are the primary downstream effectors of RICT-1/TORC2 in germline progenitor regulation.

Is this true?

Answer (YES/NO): NO